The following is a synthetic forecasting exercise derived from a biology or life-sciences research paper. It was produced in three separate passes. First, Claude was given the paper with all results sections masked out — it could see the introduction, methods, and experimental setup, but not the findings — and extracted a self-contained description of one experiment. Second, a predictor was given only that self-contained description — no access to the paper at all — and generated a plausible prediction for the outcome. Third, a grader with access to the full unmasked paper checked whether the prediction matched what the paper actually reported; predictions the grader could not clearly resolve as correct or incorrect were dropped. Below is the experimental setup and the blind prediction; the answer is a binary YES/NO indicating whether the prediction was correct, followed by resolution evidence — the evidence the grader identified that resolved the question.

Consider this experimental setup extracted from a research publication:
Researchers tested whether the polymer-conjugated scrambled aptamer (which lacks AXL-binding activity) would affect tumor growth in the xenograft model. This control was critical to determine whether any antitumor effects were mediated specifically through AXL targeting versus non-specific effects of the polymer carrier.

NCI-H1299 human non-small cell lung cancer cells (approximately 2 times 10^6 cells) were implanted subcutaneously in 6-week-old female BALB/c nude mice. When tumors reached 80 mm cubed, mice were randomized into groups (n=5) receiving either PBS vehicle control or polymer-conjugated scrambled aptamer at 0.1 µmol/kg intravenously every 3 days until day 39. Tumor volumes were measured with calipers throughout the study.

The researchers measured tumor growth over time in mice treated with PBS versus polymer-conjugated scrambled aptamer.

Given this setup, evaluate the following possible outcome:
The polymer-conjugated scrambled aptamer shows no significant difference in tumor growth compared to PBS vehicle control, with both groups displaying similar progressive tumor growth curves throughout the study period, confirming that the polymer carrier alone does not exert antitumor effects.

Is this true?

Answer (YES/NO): YES